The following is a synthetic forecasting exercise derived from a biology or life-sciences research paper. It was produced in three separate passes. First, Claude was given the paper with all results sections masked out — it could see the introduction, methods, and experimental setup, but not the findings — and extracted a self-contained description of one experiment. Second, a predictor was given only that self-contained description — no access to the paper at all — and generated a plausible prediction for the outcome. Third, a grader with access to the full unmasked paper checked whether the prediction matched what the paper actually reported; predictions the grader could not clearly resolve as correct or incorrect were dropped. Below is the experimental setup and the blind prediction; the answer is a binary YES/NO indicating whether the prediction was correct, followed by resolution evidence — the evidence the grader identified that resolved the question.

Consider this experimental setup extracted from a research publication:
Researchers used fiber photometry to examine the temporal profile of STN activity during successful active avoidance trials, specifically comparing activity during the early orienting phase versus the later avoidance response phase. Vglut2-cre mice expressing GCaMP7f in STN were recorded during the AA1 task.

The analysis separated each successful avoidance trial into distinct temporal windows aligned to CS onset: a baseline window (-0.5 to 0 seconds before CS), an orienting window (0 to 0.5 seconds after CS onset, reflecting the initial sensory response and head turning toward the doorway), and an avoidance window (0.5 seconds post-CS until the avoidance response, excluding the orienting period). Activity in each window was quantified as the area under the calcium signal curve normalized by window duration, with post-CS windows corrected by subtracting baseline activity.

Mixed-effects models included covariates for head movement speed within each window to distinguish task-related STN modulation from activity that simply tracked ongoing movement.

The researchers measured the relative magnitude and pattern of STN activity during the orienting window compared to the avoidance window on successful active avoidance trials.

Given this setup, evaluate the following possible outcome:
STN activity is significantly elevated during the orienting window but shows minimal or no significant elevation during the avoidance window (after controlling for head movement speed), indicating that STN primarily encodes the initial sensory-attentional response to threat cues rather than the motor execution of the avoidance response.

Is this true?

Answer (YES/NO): NO